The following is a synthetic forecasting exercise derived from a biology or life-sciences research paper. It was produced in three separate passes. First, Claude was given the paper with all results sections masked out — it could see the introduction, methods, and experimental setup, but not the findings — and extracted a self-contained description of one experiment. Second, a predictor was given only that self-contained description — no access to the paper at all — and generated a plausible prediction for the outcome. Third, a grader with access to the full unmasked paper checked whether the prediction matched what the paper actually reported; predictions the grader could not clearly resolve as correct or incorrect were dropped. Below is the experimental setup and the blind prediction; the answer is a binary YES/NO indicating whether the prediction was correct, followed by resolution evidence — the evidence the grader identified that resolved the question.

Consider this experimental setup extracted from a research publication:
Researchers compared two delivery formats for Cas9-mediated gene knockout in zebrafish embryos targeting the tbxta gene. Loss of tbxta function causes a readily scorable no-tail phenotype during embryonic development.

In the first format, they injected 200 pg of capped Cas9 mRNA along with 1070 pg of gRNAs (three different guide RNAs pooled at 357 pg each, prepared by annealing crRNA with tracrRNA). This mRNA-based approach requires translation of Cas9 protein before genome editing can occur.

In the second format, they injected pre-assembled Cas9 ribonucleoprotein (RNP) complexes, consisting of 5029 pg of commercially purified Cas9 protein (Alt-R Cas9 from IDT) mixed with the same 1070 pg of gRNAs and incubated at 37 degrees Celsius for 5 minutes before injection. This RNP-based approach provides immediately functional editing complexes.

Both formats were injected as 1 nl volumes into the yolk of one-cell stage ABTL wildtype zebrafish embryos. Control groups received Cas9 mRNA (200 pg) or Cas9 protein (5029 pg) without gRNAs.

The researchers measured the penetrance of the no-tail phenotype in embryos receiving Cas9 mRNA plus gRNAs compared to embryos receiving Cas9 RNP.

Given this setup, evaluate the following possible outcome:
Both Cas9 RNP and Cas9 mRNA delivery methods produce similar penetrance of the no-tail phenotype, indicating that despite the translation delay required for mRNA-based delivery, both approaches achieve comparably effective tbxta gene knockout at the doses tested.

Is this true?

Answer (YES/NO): NO